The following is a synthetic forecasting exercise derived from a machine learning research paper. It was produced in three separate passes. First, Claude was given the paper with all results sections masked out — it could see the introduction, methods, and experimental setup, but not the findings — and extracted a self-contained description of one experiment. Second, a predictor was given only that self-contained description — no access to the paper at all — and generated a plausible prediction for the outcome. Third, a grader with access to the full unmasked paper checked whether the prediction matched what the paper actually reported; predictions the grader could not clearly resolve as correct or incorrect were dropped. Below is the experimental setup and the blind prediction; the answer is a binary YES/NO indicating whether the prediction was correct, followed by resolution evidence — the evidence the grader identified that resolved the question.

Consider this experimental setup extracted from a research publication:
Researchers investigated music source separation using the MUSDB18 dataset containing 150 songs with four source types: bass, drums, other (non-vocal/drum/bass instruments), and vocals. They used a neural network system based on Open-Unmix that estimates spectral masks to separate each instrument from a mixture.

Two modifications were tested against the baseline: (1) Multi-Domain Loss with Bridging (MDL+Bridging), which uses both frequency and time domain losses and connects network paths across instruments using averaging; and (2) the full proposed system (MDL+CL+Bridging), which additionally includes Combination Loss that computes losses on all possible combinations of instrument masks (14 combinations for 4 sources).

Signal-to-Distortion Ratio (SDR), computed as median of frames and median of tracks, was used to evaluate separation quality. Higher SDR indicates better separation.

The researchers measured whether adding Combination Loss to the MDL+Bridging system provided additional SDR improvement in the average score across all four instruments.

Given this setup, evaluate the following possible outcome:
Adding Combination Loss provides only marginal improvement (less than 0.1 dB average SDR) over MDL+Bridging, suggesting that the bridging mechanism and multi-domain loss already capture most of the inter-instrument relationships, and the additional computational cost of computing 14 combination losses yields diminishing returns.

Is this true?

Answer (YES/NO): YES